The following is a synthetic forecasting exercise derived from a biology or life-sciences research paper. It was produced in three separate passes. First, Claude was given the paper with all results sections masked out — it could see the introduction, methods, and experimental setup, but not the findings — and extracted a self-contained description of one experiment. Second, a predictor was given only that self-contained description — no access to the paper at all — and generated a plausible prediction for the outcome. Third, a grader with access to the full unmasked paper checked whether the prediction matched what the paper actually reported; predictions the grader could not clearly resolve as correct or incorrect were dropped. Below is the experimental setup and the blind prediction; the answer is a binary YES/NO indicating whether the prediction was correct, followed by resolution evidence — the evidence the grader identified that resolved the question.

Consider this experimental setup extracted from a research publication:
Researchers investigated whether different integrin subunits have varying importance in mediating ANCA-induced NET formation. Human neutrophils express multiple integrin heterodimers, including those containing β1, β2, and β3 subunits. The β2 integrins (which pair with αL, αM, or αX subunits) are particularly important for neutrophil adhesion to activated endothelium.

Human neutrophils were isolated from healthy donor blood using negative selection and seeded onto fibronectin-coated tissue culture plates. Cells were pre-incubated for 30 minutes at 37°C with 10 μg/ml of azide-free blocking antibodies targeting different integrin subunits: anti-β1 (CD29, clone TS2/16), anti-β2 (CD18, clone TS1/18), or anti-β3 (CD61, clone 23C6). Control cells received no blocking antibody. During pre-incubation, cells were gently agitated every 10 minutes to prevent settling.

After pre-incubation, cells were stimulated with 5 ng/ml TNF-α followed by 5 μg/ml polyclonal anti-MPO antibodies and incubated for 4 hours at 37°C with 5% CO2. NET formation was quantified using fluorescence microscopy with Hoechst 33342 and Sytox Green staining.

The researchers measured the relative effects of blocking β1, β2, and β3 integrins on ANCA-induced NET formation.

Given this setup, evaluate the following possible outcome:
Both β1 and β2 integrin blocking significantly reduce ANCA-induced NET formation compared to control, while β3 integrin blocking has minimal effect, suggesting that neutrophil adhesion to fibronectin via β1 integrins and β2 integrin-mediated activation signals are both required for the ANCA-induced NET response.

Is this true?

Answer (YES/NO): NO